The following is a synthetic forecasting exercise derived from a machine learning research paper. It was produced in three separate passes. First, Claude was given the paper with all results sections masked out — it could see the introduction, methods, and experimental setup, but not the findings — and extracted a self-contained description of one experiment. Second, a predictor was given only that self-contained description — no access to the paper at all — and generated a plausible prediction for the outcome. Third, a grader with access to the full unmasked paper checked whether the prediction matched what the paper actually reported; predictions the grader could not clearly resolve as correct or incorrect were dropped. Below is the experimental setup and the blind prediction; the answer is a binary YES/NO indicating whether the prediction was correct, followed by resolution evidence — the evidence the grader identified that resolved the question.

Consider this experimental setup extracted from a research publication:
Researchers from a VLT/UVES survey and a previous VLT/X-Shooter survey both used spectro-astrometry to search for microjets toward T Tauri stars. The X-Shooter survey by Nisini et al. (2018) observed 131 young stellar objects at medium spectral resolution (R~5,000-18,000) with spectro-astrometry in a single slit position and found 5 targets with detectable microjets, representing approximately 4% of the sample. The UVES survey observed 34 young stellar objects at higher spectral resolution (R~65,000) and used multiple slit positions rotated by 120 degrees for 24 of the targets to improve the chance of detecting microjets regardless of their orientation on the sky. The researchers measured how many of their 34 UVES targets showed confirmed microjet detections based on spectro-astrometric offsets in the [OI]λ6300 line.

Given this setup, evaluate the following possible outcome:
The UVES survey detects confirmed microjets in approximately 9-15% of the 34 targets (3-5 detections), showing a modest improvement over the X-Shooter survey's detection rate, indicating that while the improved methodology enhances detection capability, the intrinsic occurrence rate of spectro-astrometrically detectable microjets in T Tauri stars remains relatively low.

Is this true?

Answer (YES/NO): NO